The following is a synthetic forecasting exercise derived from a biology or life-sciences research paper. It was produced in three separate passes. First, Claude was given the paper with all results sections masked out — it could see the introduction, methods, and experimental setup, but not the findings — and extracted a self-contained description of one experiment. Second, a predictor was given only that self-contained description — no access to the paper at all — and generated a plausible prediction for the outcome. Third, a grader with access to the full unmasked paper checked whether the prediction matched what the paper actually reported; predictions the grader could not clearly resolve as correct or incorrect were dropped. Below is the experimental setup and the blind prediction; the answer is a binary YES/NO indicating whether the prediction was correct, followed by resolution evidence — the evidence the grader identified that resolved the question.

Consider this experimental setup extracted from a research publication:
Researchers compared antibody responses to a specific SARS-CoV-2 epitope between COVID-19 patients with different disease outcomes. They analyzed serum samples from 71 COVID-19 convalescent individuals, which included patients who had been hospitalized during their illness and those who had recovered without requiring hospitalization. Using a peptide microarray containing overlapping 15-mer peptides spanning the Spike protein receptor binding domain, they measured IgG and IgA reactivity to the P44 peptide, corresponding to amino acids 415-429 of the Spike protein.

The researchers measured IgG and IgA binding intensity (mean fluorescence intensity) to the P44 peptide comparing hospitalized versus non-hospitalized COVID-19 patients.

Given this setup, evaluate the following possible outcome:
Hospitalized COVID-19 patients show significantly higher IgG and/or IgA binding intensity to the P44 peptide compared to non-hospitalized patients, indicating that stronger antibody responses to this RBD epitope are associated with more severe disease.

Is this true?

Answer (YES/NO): YES